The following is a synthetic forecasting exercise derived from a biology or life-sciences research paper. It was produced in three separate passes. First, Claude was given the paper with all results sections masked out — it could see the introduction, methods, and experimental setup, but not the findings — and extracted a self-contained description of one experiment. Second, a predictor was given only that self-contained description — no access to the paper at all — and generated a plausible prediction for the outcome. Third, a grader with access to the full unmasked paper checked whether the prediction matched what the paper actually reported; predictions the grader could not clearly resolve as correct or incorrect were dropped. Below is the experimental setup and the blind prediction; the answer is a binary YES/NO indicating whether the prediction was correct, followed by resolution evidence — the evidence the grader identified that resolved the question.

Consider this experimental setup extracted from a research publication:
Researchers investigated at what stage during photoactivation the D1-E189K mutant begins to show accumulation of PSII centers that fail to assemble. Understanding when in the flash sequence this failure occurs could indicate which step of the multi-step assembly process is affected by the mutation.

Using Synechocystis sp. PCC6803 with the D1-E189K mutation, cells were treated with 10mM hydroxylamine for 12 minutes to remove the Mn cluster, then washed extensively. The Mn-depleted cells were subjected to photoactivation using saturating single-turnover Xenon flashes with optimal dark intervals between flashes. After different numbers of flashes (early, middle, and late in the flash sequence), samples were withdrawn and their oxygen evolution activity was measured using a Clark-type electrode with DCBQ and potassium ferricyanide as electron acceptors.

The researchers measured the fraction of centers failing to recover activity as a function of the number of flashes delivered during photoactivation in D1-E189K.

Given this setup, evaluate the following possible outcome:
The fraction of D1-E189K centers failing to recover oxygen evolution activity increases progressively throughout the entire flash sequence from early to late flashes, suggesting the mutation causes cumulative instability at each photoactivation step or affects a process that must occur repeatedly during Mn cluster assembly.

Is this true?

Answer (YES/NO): NO